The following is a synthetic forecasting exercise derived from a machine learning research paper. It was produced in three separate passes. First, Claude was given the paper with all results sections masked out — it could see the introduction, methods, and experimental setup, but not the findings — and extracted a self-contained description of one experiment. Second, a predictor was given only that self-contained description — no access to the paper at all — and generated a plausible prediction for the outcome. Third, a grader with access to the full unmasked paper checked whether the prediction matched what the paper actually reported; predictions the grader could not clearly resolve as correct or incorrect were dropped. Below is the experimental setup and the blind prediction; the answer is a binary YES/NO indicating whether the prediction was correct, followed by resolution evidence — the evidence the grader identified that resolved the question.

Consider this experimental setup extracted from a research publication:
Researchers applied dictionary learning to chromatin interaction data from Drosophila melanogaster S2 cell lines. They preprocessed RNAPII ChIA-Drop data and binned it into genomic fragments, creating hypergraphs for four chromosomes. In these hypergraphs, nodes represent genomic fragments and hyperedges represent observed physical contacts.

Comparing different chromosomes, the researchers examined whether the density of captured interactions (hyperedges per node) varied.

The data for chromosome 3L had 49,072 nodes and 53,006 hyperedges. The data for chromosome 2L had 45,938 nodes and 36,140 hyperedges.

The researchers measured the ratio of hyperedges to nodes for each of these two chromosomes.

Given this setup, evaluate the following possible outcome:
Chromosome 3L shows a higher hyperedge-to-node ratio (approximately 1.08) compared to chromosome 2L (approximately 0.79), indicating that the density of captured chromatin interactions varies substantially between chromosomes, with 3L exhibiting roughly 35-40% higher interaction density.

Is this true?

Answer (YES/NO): YES